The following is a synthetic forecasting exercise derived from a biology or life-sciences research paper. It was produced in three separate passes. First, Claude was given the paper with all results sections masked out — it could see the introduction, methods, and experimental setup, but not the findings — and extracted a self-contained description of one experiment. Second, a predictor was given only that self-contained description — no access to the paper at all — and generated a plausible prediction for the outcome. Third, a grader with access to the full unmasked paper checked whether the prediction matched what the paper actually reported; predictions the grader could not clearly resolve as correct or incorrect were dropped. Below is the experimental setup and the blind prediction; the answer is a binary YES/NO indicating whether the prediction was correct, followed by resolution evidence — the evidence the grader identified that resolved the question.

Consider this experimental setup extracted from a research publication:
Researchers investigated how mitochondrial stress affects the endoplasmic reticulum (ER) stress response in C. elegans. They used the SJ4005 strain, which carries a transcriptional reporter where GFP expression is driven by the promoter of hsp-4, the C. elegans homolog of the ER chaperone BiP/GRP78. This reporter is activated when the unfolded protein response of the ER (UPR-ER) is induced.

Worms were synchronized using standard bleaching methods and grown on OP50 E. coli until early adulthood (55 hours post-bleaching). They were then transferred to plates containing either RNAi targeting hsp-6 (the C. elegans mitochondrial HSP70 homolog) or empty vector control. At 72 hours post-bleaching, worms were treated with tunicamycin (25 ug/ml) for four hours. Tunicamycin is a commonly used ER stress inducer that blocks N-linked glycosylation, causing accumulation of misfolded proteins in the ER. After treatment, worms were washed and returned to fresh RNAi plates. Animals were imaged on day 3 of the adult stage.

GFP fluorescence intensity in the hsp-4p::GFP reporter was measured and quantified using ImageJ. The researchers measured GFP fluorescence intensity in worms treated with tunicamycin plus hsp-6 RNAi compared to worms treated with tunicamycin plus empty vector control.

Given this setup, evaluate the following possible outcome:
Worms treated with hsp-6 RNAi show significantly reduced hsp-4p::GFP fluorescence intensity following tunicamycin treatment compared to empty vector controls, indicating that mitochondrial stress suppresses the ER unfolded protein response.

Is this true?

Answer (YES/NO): YES